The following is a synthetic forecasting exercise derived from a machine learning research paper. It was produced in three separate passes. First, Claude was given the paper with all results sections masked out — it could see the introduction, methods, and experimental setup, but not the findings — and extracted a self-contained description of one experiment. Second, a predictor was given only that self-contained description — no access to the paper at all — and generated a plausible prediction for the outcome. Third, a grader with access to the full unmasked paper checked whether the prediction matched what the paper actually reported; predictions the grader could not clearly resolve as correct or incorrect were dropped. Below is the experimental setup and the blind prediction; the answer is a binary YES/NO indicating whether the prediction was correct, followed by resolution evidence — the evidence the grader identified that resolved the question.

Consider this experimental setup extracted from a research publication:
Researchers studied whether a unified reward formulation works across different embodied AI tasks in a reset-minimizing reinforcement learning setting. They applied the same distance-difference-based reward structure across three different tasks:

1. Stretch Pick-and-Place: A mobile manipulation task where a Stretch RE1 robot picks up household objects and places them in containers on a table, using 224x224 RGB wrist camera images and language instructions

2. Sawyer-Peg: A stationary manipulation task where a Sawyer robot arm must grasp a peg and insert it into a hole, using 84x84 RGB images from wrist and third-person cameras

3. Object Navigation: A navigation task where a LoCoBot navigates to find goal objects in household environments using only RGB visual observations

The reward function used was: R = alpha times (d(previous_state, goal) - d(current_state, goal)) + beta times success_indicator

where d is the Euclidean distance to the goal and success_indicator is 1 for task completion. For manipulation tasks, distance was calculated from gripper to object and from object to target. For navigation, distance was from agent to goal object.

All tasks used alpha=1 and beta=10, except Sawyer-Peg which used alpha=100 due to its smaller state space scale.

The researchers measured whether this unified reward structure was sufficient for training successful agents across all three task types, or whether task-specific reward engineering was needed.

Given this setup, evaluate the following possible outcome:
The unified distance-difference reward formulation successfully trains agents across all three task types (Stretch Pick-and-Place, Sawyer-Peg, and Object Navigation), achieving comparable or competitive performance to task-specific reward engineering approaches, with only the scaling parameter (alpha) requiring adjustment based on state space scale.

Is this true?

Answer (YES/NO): YES